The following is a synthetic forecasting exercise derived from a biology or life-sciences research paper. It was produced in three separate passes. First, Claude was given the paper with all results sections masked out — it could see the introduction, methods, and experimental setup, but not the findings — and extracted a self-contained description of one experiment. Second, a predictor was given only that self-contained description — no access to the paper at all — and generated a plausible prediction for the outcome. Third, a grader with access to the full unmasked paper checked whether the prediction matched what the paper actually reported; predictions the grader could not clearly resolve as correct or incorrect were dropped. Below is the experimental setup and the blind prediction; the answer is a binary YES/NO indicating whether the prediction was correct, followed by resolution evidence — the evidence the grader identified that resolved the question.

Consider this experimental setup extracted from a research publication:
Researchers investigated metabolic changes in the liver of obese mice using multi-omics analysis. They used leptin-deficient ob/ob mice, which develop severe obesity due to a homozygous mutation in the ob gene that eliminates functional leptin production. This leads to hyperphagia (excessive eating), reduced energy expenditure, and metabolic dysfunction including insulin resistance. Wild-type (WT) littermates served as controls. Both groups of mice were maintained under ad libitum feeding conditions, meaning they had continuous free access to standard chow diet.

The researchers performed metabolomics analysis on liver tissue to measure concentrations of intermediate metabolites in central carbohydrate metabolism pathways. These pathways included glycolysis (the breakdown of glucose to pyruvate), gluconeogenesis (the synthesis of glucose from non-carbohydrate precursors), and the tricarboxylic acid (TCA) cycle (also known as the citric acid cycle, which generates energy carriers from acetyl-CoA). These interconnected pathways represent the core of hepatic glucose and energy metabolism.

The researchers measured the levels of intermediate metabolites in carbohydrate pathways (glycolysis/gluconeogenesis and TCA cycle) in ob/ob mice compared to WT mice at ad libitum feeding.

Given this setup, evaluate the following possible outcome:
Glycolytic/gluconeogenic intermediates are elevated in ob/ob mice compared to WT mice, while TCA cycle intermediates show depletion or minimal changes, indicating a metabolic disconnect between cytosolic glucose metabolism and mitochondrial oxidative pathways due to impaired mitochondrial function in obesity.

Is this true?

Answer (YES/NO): NO